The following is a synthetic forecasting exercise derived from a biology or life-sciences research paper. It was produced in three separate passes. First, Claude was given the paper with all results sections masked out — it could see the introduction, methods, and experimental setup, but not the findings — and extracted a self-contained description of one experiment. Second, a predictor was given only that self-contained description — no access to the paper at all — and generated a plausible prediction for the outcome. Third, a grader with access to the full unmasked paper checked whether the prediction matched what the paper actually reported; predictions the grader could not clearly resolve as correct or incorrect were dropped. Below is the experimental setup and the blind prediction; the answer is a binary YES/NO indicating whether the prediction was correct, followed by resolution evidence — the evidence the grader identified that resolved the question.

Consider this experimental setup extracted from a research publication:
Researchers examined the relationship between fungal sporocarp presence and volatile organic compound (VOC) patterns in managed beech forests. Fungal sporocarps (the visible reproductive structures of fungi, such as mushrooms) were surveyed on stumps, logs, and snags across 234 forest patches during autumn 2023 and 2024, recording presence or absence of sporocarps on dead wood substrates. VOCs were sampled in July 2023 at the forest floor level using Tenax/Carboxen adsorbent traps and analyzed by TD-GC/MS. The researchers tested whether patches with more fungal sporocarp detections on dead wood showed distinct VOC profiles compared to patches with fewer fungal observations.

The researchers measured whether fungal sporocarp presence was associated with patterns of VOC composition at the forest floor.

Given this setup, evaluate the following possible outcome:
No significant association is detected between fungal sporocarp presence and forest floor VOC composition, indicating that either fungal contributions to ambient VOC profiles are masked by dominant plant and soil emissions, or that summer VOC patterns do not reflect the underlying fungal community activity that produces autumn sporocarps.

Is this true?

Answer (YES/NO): YES